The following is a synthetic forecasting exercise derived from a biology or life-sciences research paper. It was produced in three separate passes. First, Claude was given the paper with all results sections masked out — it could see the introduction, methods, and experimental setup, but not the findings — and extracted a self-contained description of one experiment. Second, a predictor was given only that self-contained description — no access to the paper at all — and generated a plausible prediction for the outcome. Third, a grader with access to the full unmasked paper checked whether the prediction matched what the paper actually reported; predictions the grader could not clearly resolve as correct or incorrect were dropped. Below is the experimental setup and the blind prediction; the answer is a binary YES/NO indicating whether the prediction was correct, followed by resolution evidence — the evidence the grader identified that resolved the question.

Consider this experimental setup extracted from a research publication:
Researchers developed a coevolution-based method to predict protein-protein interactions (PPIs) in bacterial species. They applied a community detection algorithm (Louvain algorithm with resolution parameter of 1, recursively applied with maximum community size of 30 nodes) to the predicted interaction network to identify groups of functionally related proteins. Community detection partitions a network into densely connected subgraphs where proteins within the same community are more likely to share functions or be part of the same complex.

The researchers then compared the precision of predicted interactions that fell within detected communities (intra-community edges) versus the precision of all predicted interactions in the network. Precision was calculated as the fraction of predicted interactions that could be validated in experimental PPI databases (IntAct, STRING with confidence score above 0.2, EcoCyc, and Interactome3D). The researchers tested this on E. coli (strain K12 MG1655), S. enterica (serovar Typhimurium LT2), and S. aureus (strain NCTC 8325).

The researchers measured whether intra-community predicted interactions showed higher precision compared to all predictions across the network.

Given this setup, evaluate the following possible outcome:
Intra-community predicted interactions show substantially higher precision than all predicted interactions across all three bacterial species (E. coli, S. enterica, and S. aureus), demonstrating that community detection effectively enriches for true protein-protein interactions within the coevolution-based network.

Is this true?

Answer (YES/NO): NO